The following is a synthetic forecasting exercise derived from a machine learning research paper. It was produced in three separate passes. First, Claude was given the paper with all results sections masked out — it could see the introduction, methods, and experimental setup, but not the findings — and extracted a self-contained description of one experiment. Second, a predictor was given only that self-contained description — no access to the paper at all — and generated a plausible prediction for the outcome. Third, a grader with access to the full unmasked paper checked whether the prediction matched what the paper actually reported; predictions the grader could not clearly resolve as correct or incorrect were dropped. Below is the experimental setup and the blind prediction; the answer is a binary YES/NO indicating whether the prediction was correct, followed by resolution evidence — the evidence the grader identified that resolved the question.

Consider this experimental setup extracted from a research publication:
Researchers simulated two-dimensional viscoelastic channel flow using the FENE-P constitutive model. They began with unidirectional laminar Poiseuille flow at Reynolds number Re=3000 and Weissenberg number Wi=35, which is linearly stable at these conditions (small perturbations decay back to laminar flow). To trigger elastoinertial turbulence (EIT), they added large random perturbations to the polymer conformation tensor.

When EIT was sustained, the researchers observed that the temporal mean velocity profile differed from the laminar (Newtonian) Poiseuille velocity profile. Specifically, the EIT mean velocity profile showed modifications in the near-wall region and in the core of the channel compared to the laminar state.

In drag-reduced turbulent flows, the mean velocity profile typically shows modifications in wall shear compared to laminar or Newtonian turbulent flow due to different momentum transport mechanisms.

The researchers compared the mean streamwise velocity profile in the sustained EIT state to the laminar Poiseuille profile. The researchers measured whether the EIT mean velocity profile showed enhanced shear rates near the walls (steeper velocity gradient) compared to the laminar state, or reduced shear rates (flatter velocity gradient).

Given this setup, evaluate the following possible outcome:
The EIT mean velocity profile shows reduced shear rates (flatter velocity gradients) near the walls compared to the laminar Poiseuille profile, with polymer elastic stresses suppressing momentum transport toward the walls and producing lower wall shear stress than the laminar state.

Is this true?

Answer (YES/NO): NO